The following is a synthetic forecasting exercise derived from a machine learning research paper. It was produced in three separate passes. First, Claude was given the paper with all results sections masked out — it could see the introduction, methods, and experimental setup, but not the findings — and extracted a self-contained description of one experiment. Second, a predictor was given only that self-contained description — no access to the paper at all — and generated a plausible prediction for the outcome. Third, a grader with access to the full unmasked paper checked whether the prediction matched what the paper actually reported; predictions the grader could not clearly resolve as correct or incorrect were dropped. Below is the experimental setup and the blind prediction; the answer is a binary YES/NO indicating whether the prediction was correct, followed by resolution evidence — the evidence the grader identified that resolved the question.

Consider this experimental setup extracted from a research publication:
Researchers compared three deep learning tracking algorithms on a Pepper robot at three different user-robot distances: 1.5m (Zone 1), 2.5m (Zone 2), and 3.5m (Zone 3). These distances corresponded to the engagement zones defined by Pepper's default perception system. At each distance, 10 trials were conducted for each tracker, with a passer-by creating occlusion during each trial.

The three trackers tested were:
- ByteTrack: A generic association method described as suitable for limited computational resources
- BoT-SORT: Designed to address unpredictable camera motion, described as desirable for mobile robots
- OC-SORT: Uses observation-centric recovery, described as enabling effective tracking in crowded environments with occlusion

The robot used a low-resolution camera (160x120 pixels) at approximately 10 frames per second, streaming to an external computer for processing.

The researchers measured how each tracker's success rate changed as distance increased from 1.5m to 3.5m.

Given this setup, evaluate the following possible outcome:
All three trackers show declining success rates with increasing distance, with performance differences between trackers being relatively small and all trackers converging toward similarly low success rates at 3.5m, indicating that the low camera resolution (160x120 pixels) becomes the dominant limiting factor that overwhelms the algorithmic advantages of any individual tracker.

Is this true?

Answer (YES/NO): NO